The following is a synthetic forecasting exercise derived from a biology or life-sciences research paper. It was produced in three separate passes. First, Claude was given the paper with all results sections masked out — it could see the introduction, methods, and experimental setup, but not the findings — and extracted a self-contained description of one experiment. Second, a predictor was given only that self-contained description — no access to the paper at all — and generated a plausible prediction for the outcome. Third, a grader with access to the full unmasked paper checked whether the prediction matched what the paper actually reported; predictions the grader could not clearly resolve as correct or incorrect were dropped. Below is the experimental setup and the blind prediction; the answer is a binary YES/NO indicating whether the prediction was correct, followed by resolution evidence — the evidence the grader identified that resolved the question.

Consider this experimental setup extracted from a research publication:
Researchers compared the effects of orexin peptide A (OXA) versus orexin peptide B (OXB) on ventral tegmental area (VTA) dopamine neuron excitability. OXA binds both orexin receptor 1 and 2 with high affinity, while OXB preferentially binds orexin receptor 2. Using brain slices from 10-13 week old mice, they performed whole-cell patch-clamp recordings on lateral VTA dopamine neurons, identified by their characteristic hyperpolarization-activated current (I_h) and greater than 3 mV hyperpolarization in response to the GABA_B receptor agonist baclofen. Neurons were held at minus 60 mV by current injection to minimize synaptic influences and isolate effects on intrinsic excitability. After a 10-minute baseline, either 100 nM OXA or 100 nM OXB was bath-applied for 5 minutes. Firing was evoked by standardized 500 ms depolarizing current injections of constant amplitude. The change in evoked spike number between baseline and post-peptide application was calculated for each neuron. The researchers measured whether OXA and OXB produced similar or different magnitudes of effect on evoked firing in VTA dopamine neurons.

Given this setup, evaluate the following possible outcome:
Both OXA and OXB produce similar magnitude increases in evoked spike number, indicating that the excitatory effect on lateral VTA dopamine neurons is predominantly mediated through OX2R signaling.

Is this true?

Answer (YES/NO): NO